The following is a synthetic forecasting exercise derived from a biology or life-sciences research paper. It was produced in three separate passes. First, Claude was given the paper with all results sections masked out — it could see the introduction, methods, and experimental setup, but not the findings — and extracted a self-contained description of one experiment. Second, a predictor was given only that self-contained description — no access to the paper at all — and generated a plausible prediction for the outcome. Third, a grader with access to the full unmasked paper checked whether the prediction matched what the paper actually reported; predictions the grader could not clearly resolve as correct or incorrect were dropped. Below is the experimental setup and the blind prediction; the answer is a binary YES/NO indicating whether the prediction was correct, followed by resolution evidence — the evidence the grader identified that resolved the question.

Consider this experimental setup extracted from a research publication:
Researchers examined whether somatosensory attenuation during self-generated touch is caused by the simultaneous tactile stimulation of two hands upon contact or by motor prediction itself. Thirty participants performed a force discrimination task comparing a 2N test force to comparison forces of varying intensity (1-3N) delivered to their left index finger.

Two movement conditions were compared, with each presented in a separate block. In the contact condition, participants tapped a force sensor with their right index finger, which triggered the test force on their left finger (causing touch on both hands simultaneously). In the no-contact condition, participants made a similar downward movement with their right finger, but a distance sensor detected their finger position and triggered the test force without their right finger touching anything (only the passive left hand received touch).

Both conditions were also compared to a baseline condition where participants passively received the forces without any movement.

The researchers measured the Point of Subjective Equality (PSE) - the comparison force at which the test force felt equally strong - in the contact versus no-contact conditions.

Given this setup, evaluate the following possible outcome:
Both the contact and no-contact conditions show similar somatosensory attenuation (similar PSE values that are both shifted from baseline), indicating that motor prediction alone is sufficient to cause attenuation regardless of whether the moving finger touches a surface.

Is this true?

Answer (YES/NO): NO